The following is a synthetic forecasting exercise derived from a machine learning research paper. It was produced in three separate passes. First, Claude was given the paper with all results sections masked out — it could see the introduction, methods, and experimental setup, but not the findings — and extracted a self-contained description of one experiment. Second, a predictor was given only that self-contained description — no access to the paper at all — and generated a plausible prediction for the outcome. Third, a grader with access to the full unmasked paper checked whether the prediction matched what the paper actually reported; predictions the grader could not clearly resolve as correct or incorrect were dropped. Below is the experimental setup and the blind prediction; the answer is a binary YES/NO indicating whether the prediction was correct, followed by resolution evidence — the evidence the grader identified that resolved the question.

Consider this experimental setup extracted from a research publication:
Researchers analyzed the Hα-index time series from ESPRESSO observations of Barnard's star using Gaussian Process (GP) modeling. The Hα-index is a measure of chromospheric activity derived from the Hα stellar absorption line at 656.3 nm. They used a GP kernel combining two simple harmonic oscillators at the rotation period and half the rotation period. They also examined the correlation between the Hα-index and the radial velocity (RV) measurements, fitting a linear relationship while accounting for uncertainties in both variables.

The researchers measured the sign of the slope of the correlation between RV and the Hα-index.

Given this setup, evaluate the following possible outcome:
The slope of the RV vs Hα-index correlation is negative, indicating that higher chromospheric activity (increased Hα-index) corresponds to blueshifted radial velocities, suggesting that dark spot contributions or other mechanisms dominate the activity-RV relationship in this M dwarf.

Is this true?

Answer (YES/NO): YES